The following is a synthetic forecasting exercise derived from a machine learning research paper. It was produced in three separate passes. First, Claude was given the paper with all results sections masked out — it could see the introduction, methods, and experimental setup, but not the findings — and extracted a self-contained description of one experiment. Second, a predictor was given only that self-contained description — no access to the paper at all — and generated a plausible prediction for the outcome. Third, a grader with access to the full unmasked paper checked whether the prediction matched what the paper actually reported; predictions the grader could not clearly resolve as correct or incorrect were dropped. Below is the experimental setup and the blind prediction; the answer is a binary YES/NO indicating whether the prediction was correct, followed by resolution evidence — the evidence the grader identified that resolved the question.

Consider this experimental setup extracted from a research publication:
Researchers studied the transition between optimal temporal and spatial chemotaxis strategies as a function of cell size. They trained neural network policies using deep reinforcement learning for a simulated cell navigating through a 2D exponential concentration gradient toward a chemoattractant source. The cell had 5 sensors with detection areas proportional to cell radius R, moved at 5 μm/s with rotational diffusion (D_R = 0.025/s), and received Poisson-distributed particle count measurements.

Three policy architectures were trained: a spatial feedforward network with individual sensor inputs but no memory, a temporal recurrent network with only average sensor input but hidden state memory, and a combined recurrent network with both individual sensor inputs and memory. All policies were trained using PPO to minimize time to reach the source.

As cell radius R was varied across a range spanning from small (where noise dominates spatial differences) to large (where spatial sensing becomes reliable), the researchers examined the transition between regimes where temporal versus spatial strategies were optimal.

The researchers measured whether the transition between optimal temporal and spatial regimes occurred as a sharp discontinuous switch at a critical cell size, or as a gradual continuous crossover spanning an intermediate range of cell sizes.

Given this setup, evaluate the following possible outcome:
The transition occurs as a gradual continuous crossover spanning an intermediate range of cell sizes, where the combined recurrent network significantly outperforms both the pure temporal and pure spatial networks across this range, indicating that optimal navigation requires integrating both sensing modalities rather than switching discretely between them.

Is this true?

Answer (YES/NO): YES